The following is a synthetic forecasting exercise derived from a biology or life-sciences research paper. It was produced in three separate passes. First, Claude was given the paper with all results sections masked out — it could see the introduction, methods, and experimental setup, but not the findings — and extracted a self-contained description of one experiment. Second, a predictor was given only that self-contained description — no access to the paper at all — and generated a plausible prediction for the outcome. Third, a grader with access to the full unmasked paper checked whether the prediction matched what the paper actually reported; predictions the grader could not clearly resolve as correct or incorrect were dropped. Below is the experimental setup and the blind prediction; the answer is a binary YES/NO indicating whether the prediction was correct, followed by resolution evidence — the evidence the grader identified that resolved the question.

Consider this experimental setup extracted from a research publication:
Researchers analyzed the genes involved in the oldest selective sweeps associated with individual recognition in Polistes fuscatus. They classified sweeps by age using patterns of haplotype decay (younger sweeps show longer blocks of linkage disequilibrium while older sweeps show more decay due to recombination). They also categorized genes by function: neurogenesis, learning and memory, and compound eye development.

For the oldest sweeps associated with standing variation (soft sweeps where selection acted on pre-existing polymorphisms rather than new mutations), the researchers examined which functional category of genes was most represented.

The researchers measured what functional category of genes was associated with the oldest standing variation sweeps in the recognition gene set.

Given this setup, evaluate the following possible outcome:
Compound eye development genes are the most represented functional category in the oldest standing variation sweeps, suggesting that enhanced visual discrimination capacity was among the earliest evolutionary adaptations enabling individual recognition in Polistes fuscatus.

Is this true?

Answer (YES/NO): YES